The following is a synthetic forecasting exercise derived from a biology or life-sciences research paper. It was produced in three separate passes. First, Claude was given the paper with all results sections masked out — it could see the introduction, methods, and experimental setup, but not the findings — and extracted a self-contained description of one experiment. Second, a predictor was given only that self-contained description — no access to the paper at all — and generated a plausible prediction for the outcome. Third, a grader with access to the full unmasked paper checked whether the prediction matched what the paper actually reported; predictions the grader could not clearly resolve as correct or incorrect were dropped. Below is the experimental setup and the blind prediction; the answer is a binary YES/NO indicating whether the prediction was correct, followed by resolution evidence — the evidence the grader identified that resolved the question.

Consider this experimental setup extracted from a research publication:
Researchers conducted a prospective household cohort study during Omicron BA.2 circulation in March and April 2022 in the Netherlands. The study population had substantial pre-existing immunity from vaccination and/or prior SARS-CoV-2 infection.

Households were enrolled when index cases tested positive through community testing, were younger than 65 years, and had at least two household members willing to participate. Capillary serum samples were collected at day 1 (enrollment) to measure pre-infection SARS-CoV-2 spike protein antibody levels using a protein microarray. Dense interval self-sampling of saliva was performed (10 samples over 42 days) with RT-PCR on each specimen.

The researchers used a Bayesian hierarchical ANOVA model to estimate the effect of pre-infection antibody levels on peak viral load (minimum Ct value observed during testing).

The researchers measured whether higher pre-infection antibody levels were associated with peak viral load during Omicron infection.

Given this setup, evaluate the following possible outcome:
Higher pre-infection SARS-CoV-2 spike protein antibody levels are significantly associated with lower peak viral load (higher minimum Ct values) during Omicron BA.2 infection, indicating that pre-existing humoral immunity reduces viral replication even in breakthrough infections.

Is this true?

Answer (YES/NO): YES